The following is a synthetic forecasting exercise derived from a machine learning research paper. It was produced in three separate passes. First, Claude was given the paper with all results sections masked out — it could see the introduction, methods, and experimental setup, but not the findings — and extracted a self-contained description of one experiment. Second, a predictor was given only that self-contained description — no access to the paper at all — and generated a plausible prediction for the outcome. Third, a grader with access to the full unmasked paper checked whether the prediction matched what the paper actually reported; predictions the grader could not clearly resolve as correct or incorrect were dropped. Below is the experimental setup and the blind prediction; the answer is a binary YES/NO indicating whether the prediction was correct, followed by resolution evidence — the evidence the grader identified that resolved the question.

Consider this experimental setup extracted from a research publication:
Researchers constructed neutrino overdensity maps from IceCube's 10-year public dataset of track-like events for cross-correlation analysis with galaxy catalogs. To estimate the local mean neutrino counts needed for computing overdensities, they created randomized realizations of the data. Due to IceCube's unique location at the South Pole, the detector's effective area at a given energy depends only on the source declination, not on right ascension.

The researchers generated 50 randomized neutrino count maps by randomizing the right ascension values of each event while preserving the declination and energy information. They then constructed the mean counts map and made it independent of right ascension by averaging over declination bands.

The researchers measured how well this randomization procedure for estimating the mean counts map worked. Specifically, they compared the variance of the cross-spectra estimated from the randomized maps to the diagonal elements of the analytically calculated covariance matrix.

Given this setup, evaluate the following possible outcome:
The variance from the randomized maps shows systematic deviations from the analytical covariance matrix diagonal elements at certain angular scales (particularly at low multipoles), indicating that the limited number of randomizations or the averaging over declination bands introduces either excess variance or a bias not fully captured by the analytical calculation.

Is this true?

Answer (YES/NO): NO